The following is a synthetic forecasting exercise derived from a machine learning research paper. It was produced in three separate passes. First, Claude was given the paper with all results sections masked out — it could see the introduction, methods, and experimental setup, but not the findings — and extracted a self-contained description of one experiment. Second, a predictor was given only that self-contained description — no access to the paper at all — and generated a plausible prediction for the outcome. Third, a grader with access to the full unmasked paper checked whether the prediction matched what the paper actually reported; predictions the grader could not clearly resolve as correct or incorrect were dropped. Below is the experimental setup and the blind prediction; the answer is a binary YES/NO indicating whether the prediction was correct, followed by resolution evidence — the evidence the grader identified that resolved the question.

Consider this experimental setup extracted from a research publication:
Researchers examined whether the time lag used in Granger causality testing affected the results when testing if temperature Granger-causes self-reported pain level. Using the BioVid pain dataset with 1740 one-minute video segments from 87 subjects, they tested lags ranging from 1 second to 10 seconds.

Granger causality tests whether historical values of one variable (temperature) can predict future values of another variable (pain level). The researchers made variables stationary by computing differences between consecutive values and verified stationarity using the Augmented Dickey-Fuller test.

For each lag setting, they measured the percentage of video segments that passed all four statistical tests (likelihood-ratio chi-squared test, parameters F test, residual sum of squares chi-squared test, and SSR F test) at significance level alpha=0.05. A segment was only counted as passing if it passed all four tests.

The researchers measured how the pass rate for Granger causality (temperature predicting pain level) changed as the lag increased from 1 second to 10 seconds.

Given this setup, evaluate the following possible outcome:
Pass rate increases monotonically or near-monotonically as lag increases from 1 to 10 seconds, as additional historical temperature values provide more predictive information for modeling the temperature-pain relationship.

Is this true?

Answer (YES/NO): YES